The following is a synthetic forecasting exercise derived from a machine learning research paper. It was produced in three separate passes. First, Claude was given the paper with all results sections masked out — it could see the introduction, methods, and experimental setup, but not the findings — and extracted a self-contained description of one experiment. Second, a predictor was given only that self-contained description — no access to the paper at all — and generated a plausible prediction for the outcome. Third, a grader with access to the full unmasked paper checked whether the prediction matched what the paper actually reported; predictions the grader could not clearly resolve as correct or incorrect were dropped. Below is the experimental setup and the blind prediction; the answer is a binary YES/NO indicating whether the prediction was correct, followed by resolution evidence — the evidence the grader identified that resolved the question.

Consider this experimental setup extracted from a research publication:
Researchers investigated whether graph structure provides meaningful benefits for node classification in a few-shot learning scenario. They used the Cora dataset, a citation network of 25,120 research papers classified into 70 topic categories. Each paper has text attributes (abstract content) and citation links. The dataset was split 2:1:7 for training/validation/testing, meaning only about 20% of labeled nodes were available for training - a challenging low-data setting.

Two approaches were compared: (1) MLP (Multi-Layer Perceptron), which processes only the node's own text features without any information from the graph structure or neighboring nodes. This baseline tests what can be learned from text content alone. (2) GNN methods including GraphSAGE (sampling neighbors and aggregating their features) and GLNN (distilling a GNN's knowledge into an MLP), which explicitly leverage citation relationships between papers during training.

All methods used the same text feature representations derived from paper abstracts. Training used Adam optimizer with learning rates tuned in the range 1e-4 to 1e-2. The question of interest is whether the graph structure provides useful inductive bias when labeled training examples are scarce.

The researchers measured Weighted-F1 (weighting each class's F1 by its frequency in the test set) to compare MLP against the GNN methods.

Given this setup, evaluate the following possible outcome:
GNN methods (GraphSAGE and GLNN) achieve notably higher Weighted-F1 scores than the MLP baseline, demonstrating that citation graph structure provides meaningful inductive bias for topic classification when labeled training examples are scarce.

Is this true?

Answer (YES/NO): YES